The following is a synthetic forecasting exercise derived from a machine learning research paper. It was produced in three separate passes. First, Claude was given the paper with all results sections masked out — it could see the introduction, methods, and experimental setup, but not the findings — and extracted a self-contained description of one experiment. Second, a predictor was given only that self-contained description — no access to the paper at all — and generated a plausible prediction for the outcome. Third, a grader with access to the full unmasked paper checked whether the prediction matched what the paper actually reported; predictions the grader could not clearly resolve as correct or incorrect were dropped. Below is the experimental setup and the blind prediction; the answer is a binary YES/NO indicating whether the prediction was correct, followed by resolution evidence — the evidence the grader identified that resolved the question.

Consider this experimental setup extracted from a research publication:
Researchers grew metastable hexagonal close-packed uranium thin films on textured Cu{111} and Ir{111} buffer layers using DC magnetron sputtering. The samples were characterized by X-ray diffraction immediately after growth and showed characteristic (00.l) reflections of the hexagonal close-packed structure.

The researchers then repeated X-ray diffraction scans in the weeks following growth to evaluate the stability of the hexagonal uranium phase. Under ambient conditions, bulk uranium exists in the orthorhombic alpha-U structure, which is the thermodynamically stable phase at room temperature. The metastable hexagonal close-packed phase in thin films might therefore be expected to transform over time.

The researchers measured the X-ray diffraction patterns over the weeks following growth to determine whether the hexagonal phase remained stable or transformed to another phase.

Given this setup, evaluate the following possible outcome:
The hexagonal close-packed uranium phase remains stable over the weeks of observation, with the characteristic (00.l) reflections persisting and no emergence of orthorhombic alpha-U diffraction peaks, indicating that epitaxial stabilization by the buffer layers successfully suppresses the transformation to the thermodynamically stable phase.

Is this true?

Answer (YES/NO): NO